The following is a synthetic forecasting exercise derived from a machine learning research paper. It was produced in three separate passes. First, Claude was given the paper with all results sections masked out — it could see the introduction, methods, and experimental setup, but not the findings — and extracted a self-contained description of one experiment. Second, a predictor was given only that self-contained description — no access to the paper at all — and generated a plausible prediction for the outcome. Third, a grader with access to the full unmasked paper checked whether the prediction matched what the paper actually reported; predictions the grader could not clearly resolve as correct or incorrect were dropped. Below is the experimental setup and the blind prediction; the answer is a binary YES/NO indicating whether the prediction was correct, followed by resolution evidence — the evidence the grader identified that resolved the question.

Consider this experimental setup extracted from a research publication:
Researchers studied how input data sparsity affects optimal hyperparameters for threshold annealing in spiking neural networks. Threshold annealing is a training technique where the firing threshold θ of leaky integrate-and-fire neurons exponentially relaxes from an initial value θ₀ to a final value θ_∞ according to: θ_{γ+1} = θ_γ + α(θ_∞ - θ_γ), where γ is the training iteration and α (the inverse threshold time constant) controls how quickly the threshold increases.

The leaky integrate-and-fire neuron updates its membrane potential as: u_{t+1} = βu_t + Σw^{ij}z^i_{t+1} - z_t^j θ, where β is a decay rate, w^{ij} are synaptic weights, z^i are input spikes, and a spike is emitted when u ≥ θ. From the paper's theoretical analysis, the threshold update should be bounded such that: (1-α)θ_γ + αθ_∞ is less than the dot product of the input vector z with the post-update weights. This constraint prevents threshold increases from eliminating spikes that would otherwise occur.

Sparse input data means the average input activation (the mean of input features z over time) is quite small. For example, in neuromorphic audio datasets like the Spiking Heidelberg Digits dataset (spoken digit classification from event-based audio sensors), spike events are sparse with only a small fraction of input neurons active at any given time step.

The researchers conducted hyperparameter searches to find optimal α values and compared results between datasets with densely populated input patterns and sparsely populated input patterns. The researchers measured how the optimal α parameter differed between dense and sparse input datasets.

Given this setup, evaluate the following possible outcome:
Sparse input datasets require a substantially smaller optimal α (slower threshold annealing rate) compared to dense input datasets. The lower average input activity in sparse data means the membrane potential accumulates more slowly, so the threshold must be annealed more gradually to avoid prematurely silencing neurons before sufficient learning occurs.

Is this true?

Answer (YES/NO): YES